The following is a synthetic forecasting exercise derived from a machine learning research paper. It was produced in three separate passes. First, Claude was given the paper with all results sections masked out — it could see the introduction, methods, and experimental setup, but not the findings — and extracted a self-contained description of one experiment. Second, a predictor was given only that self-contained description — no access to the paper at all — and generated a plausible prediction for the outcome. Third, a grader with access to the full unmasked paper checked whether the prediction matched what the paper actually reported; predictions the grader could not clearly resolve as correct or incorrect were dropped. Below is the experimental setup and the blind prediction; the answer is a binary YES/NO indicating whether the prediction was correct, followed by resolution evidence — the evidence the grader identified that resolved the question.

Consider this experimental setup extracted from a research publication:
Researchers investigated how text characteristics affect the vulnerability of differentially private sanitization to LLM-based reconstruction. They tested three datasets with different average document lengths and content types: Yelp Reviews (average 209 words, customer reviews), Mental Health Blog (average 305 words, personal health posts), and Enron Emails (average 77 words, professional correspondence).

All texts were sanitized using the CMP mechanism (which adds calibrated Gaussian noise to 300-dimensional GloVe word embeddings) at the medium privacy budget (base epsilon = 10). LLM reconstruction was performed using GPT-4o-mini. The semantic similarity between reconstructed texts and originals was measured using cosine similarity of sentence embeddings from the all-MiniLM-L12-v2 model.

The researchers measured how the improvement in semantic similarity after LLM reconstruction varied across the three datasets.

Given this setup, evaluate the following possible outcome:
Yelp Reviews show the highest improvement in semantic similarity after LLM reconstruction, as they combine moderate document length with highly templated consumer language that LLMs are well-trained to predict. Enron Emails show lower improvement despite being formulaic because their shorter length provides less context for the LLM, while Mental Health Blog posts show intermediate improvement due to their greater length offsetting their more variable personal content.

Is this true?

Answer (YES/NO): NO